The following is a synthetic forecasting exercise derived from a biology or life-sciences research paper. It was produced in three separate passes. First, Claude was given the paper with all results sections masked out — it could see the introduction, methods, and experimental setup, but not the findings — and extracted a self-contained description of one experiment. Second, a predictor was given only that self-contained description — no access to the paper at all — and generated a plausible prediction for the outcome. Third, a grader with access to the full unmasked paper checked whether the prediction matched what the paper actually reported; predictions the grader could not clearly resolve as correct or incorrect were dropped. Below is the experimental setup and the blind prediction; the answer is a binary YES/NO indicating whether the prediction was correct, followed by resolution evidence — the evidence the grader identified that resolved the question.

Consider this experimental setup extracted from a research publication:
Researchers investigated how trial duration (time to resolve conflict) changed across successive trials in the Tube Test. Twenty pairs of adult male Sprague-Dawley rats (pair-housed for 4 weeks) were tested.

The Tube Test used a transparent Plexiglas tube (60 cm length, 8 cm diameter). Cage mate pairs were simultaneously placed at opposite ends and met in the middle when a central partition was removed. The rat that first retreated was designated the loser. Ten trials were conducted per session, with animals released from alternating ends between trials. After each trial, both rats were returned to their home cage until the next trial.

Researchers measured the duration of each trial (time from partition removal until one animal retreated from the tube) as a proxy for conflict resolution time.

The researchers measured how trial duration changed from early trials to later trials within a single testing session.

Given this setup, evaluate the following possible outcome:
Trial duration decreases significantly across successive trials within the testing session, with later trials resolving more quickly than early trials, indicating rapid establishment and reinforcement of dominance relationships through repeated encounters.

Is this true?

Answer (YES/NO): YES